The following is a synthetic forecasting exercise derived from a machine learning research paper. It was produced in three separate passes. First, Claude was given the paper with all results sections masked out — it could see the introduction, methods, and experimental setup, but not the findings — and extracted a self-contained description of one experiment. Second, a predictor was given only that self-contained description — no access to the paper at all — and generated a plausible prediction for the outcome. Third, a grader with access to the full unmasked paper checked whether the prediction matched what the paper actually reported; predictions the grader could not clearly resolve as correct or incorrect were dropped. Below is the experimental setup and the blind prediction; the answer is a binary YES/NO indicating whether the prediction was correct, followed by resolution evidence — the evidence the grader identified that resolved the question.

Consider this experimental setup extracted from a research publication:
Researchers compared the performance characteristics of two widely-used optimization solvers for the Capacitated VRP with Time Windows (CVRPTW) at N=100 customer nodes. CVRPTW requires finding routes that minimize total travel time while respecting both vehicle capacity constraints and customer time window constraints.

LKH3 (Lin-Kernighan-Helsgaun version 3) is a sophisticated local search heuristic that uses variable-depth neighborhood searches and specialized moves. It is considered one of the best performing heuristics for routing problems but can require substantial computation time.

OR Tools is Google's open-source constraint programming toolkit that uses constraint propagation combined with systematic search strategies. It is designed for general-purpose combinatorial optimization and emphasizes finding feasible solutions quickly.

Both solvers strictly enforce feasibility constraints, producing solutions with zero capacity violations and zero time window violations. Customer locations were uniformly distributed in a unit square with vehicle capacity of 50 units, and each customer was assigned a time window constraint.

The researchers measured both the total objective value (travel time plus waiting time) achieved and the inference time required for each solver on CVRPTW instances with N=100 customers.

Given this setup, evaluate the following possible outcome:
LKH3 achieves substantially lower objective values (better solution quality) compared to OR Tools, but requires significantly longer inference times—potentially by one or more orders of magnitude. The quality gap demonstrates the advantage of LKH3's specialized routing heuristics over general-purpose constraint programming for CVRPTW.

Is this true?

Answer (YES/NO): YES